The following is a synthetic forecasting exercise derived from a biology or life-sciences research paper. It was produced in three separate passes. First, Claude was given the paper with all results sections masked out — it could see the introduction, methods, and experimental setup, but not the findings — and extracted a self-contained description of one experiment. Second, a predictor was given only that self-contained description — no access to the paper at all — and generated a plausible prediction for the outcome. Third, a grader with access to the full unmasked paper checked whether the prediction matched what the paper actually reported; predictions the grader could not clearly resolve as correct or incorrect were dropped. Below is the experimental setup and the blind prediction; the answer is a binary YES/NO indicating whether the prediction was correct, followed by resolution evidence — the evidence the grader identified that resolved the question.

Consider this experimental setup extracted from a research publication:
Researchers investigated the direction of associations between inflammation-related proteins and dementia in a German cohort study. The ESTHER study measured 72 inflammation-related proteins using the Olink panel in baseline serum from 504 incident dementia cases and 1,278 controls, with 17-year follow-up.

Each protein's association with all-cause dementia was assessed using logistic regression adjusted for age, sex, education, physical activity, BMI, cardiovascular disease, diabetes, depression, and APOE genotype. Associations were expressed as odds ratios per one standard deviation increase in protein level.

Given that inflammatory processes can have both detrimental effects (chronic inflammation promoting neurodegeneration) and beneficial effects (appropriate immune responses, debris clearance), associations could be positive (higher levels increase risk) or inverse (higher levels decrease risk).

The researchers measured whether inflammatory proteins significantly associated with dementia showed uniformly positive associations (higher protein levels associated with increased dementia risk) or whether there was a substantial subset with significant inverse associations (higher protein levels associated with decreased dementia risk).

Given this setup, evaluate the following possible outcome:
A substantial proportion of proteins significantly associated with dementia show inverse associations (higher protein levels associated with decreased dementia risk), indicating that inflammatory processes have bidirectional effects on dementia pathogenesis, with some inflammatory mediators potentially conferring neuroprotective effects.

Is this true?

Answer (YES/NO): NO